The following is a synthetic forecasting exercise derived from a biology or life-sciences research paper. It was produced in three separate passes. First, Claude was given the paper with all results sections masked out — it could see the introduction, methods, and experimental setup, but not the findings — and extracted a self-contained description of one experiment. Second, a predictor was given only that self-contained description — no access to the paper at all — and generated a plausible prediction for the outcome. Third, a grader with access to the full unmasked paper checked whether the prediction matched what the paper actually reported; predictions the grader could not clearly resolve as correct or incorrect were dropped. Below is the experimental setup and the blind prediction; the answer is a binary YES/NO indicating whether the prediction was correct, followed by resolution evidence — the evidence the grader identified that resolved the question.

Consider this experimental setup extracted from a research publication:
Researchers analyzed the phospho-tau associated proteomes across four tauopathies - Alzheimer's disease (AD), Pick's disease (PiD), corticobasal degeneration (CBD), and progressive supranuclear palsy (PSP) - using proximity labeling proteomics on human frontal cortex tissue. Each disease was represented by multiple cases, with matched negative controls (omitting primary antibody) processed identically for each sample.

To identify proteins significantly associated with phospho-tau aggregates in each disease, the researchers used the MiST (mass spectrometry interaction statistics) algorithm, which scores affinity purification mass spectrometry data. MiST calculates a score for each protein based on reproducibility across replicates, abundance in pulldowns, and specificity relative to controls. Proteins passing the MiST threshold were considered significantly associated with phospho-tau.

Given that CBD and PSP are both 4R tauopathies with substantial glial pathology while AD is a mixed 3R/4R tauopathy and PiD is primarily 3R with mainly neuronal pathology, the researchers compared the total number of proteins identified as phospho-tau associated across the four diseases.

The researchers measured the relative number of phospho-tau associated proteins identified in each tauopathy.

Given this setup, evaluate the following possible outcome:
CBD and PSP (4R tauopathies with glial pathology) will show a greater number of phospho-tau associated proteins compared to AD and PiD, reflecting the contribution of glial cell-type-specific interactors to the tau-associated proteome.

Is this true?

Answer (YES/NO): NO